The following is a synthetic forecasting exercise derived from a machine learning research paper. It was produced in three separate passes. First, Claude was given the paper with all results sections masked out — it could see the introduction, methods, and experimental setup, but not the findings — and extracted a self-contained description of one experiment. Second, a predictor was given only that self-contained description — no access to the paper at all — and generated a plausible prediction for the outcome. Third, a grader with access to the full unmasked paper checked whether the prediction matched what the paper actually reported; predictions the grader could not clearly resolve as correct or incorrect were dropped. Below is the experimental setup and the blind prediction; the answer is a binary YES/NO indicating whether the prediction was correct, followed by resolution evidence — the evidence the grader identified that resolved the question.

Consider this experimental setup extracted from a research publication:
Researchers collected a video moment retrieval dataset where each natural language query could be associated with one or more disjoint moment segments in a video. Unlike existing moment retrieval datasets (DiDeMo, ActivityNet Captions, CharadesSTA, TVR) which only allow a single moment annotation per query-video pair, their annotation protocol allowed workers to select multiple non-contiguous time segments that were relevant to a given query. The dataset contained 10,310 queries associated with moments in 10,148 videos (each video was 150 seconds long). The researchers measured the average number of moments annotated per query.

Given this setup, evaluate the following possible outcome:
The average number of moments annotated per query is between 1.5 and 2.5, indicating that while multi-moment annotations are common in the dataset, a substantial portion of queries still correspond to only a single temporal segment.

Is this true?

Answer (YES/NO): YES